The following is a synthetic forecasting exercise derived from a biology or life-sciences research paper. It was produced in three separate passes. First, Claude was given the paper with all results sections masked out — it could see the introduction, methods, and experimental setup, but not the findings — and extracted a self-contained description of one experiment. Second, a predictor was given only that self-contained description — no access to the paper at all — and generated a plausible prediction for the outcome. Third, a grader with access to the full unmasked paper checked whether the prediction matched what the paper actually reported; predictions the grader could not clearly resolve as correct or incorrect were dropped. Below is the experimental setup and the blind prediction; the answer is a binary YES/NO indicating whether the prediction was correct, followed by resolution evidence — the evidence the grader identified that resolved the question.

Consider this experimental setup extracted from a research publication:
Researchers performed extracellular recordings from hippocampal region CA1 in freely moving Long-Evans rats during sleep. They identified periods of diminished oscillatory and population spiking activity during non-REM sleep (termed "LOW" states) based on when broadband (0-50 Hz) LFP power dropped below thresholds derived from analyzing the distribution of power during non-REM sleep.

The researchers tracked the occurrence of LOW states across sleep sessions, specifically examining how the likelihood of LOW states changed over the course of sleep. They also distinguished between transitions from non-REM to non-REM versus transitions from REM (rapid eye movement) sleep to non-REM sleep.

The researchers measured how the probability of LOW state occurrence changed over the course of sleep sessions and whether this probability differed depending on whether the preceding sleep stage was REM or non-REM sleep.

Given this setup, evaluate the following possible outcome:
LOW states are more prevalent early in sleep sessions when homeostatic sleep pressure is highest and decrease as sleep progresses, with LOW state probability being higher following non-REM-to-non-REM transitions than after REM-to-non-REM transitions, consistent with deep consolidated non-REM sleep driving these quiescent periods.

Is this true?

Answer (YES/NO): NO